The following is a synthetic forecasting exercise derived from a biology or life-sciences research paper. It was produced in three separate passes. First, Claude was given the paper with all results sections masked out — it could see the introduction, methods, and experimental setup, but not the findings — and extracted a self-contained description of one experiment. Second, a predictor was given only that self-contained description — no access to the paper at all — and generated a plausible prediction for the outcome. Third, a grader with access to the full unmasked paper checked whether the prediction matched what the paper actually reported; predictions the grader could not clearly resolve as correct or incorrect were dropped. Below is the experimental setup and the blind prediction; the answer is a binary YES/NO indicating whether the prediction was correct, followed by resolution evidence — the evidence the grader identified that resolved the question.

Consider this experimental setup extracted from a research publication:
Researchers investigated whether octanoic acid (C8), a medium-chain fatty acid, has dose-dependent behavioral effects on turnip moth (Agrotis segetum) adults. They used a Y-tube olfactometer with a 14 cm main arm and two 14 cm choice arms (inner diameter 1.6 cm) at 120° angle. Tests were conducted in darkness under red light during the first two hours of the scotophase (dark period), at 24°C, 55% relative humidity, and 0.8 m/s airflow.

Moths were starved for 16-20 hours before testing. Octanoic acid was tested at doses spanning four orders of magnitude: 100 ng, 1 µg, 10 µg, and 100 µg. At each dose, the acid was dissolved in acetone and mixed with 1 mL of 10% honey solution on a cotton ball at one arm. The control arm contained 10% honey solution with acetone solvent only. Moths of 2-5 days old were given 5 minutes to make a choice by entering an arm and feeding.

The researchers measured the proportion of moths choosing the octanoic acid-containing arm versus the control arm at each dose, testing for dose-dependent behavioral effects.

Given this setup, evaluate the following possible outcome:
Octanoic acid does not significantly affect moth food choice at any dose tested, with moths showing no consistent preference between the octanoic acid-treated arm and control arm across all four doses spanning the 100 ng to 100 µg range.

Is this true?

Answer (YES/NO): NO